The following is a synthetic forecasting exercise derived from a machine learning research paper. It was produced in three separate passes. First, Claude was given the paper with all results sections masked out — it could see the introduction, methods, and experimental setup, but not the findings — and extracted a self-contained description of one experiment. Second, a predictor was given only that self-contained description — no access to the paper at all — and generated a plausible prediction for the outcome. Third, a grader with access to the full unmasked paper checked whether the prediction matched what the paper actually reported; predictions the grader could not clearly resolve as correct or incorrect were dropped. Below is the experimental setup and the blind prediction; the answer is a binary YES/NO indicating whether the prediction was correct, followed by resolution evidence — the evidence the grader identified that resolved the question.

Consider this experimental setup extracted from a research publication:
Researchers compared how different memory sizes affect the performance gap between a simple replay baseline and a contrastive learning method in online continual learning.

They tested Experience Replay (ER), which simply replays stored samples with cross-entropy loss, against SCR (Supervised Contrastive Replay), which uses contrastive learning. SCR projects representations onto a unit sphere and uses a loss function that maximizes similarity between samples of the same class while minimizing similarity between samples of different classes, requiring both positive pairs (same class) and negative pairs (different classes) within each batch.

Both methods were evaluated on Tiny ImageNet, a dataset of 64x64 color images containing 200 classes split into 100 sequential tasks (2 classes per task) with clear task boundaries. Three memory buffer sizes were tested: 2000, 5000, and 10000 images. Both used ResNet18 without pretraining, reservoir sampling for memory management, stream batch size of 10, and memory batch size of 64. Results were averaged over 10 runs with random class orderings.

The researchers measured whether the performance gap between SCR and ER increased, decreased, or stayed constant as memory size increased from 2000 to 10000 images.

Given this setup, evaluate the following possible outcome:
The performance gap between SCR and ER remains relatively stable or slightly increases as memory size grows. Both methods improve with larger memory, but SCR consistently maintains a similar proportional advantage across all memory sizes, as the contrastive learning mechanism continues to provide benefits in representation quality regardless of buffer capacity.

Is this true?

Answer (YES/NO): NO